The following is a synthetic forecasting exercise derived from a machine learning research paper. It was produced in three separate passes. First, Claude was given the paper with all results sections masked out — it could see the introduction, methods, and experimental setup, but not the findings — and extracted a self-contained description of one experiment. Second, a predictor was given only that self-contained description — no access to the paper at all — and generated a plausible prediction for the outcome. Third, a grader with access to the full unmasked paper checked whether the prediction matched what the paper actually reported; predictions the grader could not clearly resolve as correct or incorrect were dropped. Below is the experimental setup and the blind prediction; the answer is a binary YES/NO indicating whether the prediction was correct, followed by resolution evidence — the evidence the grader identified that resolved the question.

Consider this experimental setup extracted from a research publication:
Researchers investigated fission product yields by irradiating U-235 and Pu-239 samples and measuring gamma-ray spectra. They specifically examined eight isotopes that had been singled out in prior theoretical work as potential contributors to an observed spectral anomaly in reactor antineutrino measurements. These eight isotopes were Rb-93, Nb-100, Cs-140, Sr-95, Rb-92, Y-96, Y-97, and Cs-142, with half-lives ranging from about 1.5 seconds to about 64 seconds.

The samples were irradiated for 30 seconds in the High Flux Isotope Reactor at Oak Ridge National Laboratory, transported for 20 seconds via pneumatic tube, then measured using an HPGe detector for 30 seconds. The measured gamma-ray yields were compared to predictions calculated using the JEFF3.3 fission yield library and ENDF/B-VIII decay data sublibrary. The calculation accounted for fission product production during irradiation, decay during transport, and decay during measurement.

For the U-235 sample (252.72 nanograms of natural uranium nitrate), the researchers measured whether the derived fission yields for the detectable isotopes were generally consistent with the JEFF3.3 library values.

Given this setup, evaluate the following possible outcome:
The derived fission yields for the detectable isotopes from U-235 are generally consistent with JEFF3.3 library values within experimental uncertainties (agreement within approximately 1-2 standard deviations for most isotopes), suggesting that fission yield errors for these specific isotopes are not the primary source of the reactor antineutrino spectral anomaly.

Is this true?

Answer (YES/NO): YES